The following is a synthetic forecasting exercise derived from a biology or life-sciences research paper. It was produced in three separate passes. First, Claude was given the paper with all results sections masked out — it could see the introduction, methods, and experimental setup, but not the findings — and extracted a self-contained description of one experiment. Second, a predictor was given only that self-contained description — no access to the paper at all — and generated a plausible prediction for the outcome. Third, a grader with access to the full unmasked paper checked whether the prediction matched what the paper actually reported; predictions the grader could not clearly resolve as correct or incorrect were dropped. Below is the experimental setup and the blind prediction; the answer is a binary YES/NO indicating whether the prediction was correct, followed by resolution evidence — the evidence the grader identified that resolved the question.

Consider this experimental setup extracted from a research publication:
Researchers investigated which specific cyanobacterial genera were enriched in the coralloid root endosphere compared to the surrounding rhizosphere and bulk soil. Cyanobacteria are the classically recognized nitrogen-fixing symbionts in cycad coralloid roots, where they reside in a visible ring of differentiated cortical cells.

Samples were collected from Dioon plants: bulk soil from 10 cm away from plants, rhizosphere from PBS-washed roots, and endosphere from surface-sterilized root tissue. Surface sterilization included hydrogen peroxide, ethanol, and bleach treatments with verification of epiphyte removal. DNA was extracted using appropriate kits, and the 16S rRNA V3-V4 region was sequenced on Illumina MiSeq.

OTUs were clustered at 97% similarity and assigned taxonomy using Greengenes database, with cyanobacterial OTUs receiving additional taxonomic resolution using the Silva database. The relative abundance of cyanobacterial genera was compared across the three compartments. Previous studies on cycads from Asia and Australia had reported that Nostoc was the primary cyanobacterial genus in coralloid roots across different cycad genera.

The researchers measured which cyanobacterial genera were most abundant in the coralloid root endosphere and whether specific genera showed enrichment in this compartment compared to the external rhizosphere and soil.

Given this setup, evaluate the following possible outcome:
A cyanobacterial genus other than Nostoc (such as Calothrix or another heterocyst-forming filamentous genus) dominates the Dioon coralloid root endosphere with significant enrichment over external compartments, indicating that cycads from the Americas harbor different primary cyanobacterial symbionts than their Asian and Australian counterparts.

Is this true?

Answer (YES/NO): NO